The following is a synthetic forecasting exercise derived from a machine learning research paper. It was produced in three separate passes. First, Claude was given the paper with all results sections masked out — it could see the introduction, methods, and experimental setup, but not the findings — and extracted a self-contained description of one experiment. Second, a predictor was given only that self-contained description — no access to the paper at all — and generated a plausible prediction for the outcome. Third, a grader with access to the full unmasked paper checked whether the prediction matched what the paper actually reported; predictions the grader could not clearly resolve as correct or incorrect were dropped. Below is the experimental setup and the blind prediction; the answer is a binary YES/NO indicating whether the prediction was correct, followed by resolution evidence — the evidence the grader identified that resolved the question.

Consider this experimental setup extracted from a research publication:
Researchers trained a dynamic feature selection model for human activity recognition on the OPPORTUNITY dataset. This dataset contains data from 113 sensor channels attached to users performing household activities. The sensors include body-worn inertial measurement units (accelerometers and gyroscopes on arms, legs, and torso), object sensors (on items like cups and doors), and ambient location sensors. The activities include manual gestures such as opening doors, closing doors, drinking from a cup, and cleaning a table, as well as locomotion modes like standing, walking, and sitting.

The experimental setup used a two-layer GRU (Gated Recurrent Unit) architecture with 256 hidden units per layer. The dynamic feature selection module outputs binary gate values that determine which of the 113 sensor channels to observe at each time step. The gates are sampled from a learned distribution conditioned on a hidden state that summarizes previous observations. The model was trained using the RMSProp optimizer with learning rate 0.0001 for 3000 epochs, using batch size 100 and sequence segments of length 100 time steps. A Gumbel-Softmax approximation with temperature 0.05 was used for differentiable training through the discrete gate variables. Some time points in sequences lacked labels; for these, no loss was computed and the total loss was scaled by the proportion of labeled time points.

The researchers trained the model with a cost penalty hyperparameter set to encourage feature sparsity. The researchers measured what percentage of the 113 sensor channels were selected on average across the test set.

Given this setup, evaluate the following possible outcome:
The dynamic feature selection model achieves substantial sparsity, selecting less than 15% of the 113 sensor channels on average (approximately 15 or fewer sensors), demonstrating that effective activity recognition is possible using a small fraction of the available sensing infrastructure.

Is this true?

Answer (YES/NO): NO